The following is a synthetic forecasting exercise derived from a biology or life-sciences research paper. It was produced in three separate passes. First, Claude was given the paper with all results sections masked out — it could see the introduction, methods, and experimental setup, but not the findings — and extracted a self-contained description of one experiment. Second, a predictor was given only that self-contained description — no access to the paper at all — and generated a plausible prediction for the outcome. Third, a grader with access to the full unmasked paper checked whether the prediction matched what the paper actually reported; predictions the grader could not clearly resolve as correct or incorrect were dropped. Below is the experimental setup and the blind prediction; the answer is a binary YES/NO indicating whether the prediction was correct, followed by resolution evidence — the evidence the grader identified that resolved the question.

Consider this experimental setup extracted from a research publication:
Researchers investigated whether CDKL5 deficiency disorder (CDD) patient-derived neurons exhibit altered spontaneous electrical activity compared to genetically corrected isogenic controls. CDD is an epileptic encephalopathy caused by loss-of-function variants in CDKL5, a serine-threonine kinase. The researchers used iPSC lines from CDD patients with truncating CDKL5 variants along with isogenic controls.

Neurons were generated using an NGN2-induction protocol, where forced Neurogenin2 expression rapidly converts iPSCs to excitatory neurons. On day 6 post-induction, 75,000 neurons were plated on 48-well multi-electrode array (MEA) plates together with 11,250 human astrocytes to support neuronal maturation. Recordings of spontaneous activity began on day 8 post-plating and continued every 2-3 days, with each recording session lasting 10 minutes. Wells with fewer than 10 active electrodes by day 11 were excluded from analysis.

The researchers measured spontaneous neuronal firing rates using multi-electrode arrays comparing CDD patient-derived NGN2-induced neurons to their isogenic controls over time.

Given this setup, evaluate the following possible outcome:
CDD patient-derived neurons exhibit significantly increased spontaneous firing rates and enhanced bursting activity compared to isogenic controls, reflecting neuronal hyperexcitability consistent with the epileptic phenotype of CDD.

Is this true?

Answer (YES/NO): NO